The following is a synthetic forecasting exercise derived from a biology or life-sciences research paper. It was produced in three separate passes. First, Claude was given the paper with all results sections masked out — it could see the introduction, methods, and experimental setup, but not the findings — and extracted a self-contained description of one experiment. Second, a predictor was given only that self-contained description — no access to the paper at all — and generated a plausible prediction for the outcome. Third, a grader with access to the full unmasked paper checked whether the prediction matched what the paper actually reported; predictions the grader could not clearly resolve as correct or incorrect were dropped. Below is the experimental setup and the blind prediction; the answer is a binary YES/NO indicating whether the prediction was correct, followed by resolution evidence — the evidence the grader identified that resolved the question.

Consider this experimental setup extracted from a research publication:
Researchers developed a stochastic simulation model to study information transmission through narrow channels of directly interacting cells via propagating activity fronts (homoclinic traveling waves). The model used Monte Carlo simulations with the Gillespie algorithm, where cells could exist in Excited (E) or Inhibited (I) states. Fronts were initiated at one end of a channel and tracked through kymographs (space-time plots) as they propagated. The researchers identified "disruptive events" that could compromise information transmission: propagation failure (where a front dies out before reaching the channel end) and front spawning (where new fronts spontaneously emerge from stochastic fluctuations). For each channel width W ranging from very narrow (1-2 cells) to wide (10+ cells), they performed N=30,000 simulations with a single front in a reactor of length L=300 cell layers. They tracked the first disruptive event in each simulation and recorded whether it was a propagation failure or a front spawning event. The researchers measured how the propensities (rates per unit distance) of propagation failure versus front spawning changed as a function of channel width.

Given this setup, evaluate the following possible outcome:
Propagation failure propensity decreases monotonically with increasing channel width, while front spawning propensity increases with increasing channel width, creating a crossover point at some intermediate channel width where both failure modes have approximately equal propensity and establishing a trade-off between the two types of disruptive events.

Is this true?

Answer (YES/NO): YES